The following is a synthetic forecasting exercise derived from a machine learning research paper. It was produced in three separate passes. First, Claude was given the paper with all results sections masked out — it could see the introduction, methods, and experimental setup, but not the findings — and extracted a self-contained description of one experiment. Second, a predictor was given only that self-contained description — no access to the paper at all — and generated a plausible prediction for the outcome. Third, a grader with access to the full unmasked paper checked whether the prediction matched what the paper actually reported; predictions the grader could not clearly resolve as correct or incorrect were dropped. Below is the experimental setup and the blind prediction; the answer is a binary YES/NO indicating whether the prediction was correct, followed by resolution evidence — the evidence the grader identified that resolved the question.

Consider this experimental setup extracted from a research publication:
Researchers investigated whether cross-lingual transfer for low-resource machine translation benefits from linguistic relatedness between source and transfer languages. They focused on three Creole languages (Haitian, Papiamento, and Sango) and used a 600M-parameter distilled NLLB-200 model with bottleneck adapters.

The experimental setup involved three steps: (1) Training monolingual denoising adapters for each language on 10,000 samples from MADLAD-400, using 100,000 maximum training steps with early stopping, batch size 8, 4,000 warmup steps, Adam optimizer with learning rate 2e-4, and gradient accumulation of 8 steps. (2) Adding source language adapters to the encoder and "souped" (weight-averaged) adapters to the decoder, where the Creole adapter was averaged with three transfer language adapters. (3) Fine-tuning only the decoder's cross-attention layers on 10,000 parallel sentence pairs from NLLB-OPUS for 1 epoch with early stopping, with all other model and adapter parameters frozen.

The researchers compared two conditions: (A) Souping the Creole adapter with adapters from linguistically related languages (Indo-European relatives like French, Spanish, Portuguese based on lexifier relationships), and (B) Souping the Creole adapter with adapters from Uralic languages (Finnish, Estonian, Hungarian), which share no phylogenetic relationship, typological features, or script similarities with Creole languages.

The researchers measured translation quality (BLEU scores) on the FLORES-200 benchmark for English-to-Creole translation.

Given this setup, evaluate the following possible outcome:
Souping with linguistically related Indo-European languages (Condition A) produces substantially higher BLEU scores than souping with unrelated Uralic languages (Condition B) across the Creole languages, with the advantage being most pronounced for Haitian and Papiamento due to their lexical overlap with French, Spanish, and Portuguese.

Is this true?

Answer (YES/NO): NO